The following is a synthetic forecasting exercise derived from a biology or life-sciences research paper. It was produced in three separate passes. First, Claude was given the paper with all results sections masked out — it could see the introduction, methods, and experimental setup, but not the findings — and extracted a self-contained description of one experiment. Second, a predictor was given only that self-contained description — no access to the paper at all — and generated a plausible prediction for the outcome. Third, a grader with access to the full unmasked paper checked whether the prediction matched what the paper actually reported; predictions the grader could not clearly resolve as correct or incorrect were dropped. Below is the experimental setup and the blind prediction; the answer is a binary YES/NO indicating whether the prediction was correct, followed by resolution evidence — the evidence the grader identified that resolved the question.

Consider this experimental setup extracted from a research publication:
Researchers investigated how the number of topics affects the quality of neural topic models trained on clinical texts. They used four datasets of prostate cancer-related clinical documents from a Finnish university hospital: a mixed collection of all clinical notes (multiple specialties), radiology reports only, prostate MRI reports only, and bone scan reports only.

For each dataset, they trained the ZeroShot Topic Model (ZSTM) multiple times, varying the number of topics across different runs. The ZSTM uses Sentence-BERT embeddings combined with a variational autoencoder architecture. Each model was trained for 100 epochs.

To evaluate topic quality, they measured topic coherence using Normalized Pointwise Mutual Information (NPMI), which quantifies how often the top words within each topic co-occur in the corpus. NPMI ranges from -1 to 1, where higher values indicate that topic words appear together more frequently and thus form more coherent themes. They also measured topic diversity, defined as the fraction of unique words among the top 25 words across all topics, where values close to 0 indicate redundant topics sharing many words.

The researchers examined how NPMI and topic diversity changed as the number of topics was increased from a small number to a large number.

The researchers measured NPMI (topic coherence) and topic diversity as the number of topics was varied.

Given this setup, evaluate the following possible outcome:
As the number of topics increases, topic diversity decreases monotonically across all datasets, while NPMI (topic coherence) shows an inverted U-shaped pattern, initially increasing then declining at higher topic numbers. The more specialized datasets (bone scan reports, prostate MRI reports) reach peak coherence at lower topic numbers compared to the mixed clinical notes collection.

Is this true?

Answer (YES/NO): NO